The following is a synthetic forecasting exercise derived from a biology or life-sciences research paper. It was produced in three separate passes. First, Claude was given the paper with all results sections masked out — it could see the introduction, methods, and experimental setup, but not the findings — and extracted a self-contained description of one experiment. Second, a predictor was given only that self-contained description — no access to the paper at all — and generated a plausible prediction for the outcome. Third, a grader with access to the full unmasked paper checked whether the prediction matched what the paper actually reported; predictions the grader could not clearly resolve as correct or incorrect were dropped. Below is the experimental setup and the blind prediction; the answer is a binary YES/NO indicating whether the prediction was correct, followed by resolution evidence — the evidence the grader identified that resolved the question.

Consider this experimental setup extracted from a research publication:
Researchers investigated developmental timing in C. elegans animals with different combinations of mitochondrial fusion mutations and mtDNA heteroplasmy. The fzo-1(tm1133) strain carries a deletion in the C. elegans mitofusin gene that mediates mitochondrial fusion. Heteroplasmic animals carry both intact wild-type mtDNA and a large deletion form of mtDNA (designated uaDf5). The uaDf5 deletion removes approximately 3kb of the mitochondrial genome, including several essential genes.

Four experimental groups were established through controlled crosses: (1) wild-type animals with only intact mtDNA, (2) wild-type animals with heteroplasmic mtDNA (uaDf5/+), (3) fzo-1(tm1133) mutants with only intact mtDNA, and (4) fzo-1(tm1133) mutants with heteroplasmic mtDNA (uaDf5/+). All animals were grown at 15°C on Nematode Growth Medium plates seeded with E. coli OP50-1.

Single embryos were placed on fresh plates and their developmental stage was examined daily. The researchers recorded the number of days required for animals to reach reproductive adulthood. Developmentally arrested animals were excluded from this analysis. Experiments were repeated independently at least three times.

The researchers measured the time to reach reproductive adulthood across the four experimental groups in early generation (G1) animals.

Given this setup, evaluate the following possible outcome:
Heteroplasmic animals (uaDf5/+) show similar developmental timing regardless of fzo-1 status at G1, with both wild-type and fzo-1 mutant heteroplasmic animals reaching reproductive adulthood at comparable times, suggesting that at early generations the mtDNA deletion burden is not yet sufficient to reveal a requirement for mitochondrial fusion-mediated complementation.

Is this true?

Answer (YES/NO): YES